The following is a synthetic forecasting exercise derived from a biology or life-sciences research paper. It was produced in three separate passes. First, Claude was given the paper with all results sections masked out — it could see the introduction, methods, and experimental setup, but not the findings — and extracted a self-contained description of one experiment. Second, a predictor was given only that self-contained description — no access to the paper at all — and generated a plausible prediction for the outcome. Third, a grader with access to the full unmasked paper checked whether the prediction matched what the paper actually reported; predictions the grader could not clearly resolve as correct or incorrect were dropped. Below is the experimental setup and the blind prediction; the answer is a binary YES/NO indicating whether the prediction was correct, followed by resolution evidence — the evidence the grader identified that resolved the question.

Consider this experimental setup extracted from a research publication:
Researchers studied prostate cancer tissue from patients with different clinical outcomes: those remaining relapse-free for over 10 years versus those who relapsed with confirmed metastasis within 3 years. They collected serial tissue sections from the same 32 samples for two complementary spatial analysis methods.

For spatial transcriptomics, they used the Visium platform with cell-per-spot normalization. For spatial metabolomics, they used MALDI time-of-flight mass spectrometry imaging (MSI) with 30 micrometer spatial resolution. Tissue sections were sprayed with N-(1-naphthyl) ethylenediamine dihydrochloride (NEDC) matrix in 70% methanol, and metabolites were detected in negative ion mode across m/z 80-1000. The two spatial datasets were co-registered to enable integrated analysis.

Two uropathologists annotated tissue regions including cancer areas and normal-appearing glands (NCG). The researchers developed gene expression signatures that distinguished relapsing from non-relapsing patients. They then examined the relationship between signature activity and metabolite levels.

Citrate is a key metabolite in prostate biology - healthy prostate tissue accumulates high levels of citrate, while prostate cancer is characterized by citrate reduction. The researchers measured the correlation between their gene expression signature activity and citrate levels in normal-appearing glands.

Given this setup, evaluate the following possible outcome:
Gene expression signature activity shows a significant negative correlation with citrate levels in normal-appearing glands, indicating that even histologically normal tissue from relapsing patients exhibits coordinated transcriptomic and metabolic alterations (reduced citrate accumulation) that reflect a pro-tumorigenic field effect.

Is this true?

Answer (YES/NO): YES